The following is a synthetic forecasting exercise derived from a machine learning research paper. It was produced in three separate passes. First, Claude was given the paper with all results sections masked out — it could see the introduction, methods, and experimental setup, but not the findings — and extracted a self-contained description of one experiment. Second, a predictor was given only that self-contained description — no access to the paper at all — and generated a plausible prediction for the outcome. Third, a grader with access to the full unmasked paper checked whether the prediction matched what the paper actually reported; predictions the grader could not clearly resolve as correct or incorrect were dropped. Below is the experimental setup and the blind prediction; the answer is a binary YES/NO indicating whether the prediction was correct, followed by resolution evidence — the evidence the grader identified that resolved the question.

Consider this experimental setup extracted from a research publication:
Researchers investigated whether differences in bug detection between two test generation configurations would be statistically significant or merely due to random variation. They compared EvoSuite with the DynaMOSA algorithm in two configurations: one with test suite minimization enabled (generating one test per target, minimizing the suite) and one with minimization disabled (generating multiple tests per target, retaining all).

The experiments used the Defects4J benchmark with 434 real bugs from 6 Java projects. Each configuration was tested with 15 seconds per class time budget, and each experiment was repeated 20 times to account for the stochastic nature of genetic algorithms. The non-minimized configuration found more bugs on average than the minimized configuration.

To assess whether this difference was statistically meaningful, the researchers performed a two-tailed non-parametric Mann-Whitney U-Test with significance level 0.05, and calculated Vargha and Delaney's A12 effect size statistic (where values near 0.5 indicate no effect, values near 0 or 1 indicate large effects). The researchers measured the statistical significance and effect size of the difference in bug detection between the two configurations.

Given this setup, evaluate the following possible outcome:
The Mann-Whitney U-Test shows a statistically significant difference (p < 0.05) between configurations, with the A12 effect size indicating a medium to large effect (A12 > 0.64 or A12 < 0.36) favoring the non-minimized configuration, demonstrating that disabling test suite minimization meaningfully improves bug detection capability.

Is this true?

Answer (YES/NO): YES